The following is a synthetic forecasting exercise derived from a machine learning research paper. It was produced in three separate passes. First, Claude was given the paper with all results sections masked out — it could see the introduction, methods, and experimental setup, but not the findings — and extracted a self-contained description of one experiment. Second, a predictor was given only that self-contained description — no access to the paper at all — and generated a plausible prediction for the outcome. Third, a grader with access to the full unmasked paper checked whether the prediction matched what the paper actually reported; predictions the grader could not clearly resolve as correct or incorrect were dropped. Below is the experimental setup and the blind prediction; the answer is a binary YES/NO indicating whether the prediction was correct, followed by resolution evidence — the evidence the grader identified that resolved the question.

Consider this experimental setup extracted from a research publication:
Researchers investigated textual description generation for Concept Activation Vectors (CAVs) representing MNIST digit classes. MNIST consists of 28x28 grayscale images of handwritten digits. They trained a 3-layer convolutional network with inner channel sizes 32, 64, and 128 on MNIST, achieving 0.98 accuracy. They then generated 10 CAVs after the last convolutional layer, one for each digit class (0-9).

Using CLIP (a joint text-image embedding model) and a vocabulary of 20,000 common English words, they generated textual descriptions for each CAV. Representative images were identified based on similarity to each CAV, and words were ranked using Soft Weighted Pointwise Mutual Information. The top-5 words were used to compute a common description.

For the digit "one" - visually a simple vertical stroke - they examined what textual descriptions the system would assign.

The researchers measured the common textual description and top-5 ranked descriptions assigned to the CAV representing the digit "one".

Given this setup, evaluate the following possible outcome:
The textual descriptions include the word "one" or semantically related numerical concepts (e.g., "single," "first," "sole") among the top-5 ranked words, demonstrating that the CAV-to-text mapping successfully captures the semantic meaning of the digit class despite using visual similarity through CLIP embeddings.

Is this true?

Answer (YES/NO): NO